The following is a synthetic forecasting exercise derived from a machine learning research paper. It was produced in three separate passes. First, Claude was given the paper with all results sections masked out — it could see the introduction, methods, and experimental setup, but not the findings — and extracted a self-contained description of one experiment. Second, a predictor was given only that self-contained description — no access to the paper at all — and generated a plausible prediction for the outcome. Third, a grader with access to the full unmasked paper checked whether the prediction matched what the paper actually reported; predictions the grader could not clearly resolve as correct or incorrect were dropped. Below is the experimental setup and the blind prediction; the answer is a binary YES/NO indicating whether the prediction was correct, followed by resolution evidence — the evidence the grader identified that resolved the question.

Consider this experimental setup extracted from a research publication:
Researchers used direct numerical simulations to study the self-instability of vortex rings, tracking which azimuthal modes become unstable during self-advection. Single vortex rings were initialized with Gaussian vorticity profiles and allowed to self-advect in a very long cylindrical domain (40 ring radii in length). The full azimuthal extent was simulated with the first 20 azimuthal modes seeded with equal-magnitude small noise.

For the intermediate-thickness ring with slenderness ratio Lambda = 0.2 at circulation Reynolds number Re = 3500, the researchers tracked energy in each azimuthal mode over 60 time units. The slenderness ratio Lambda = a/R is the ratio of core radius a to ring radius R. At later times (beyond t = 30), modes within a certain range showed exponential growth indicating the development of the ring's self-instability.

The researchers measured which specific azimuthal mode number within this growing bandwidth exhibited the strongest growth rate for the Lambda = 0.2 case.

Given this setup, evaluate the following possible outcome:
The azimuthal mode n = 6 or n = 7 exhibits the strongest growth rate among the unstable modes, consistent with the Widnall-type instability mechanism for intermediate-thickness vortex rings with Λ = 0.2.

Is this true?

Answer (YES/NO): NO